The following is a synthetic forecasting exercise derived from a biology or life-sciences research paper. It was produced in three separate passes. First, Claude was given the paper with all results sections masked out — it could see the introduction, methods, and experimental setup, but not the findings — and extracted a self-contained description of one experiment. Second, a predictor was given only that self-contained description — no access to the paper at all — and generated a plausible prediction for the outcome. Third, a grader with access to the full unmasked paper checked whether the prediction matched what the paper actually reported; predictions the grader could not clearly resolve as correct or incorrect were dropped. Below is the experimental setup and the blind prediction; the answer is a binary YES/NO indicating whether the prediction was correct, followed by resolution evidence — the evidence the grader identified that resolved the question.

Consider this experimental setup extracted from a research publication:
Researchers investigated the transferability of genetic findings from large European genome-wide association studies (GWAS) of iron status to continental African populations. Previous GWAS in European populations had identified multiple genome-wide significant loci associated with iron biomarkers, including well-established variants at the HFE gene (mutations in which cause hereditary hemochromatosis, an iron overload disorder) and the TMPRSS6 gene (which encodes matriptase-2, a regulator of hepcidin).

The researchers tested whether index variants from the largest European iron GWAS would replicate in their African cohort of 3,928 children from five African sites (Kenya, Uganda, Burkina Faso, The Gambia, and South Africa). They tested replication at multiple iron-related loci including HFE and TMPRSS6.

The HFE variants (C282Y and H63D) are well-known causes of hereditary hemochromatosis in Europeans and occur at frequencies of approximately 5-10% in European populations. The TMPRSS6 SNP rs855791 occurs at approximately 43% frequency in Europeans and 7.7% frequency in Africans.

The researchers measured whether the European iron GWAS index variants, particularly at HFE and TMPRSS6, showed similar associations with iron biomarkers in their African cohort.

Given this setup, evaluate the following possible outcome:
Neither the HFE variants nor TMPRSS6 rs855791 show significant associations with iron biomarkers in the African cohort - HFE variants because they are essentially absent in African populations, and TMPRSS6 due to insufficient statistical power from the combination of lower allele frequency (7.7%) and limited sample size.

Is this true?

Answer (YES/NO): NO